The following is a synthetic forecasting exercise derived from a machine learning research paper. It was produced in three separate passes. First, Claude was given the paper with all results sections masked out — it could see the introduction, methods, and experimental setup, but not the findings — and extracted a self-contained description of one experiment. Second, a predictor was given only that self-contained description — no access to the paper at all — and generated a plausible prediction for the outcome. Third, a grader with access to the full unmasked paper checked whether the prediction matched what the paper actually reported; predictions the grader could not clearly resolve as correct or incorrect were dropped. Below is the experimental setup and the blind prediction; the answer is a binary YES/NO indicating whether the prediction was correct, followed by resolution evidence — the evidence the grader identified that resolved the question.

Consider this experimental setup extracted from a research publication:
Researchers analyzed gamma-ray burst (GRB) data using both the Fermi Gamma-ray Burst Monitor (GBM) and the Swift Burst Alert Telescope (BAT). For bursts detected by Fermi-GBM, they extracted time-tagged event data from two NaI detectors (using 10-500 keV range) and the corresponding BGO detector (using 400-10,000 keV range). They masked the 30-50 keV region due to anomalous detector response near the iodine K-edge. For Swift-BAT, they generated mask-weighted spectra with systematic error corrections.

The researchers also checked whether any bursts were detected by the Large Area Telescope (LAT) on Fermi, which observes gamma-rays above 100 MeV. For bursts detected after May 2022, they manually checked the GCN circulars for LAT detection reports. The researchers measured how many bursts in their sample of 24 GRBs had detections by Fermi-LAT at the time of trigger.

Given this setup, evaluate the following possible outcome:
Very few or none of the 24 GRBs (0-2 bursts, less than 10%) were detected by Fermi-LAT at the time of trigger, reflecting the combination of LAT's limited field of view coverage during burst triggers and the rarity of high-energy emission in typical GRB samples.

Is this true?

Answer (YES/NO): YES